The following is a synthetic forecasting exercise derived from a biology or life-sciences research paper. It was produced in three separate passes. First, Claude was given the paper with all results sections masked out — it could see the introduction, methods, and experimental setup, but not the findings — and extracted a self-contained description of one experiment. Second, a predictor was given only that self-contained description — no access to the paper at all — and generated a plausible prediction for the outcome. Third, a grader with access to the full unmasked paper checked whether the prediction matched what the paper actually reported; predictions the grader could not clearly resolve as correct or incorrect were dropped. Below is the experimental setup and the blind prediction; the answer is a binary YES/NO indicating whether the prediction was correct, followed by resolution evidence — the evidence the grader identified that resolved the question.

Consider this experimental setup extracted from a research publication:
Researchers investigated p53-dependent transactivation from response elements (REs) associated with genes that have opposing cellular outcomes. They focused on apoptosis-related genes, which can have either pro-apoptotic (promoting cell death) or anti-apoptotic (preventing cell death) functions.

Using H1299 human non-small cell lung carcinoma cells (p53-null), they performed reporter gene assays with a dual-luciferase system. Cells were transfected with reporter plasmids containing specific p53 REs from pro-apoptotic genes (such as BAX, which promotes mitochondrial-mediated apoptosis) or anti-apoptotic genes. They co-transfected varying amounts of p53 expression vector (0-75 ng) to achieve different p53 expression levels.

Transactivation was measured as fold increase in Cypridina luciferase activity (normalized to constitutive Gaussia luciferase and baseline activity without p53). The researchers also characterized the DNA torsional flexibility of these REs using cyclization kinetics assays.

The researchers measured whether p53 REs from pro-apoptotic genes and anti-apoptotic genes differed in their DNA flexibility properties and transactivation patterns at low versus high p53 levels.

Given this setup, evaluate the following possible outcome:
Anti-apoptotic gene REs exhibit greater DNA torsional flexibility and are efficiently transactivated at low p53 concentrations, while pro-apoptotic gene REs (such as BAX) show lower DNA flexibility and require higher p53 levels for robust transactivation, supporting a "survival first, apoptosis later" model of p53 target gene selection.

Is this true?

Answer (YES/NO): NO